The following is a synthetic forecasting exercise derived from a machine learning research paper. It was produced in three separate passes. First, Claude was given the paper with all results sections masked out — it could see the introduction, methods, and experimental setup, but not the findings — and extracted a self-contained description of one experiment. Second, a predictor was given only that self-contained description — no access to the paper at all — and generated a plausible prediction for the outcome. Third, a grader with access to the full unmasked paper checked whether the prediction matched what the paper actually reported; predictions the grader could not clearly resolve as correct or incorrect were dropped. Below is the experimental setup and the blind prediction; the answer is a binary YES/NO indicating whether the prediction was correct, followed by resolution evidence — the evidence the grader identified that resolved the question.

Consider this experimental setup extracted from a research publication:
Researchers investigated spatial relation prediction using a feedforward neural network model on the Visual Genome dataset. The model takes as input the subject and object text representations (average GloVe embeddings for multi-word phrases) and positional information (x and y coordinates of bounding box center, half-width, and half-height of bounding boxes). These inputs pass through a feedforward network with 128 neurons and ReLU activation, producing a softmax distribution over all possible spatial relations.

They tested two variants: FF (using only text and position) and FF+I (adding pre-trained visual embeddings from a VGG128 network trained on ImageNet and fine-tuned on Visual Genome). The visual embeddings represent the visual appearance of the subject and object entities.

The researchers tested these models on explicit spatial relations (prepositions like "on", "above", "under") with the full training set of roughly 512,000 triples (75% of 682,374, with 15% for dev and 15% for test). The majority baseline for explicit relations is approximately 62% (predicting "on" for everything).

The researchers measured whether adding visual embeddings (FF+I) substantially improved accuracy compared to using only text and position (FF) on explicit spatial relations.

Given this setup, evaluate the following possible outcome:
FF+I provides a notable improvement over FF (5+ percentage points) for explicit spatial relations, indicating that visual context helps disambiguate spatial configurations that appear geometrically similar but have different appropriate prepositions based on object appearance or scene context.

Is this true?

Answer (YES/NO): NO